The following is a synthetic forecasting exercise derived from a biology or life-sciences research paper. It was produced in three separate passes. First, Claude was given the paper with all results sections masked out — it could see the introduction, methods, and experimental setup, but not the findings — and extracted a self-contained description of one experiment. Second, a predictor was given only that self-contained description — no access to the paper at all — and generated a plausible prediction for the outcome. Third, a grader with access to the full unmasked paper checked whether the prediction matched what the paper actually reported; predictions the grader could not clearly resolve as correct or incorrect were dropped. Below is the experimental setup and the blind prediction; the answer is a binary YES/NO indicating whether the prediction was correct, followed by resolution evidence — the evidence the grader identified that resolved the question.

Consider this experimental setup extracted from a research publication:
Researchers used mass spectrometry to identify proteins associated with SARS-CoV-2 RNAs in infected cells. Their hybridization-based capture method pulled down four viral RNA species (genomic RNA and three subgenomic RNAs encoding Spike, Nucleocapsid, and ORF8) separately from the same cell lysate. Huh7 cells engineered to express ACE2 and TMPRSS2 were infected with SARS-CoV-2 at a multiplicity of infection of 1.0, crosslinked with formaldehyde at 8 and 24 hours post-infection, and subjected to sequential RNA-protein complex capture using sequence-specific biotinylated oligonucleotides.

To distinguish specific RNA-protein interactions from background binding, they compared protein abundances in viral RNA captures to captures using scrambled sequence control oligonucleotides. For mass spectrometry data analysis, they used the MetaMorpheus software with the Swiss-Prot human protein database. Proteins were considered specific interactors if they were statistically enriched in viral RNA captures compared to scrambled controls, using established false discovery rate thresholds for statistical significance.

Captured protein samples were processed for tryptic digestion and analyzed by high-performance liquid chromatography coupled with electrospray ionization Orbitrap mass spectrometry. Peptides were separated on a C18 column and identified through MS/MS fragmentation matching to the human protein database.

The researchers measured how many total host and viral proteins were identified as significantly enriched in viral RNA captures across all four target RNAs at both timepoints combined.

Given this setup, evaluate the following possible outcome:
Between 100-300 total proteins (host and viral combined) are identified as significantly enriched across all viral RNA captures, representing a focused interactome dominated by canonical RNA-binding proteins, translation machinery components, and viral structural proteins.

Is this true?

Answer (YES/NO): NO